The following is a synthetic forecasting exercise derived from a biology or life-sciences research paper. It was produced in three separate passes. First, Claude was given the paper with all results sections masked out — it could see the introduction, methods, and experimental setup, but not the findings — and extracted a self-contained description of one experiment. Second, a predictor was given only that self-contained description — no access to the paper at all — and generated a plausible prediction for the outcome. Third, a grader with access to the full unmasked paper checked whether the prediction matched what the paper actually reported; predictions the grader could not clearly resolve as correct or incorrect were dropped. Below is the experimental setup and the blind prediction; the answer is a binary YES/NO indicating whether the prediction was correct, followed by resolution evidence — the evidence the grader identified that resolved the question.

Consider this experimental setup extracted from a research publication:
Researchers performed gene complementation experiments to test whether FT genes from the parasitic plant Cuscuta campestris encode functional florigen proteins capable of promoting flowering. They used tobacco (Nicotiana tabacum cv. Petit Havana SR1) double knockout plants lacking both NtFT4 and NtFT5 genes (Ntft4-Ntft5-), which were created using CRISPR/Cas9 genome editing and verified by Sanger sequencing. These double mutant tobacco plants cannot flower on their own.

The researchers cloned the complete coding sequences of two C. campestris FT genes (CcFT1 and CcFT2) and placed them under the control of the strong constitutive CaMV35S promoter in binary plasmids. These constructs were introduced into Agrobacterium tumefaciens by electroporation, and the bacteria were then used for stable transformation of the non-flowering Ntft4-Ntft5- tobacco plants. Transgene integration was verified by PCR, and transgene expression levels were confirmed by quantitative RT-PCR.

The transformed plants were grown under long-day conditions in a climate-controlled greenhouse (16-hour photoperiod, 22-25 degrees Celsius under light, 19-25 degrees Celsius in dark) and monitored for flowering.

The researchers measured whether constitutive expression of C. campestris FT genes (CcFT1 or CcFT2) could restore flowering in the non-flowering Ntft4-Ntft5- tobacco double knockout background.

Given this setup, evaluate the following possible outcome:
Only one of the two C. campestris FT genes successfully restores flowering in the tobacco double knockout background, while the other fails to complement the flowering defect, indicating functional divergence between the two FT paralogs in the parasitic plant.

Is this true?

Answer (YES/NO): NO